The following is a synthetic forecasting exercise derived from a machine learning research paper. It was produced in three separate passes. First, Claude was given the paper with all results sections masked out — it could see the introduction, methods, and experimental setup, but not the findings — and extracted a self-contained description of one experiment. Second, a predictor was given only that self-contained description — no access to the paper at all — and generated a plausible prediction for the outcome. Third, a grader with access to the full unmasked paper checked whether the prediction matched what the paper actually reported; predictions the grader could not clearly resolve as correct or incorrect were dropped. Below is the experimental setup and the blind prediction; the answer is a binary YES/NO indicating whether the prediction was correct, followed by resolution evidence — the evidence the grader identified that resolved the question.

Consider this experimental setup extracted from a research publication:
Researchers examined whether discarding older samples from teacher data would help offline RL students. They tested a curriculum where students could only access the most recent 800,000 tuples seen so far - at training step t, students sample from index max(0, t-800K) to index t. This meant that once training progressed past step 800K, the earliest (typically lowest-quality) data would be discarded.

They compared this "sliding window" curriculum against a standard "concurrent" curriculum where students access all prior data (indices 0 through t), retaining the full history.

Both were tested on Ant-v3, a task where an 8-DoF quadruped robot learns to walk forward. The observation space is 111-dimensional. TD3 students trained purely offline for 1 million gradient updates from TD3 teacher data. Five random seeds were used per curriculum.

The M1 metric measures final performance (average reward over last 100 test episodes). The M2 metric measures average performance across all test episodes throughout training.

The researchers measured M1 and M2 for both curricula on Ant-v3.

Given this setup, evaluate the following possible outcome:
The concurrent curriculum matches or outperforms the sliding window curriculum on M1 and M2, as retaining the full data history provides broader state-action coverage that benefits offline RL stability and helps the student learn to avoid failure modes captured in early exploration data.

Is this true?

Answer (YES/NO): NO